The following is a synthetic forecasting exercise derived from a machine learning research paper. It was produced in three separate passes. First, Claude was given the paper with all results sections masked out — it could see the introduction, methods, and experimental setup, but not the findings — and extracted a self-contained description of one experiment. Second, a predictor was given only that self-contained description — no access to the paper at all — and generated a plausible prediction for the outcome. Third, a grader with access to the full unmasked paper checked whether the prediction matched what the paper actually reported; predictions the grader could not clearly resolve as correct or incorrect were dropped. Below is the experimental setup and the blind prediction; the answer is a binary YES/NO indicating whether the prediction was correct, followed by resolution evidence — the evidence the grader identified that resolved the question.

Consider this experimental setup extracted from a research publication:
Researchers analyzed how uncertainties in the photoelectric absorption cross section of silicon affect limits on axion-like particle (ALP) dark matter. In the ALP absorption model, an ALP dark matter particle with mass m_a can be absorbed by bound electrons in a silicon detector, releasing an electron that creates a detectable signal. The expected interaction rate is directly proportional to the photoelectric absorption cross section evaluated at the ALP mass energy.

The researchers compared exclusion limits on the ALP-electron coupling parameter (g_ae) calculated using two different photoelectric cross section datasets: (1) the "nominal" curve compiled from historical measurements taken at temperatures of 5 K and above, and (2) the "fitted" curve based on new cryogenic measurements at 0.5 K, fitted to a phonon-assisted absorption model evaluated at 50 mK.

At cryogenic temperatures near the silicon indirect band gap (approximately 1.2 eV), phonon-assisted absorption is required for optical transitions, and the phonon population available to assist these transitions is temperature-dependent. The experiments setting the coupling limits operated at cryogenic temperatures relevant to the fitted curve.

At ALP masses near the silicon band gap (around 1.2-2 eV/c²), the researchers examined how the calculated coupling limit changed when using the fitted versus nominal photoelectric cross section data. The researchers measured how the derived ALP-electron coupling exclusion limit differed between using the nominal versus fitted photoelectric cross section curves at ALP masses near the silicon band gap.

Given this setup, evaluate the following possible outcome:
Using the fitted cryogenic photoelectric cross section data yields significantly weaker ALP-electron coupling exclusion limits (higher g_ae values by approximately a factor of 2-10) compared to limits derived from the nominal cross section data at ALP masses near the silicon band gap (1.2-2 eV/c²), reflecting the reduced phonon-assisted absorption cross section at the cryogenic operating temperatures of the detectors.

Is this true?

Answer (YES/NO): NO